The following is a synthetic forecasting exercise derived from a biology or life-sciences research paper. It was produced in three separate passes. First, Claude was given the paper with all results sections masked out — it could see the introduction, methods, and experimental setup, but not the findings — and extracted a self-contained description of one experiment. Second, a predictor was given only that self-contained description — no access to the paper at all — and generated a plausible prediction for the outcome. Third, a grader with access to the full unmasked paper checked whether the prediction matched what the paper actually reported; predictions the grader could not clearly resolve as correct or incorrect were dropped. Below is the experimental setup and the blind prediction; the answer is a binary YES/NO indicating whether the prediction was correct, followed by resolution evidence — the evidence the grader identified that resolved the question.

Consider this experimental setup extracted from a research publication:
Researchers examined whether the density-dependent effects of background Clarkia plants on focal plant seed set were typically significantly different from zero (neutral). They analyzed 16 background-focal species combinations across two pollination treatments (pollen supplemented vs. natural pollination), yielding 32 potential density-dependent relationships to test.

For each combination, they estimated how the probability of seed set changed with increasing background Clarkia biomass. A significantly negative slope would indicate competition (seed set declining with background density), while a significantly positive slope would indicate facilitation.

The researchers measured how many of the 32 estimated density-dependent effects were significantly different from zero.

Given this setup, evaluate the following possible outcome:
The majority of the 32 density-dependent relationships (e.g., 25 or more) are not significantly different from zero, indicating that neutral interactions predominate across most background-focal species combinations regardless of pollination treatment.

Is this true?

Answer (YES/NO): YES